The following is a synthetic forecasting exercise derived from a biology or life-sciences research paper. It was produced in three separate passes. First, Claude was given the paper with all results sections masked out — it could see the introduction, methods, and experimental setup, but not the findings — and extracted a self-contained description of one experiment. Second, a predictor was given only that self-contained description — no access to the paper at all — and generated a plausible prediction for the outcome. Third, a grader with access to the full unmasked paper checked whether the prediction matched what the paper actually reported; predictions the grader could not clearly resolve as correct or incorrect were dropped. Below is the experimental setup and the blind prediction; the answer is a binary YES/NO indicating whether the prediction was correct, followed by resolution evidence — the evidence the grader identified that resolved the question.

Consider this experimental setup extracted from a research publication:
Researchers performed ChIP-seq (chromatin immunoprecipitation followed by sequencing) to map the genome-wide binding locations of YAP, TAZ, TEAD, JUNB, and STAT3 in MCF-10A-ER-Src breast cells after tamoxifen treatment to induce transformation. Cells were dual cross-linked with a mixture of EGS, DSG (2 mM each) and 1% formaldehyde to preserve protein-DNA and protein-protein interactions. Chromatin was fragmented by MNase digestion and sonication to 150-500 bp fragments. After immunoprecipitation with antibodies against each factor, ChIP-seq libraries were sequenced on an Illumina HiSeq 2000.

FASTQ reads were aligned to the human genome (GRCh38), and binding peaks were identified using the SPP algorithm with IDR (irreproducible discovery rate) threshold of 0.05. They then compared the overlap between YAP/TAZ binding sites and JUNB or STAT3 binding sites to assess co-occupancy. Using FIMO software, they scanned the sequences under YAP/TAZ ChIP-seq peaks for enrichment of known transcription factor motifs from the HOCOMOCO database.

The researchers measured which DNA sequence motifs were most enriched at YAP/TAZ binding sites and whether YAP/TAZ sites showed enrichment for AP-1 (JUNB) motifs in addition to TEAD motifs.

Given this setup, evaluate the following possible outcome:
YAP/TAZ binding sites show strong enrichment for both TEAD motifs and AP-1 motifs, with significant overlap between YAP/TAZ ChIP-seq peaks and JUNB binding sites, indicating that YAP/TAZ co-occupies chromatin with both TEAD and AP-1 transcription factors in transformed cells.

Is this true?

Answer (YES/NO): NO